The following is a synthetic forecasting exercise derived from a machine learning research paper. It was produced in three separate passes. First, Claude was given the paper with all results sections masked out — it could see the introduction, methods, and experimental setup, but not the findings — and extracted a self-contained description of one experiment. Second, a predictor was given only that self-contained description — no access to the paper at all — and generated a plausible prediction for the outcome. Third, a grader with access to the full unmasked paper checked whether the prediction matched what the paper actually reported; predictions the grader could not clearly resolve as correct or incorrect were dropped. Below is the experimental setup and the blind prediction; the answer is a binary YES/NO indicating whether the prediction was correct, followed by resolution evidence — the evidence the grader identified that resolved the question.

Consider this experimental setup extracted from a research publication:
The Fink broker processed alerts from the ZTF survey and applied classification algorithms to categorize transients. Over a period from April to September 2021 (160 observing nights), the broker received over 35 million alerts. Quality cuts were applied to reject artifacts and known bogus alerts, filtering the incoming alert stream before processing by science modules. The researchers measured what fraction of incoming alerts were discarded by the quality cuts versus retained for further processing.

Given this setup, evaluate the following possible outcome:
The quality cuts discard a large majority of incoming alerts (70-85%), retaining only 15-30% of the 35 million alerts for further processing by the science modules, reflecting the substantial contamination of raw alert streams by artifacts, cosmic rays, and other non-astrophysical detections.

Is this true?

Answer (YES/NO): YES